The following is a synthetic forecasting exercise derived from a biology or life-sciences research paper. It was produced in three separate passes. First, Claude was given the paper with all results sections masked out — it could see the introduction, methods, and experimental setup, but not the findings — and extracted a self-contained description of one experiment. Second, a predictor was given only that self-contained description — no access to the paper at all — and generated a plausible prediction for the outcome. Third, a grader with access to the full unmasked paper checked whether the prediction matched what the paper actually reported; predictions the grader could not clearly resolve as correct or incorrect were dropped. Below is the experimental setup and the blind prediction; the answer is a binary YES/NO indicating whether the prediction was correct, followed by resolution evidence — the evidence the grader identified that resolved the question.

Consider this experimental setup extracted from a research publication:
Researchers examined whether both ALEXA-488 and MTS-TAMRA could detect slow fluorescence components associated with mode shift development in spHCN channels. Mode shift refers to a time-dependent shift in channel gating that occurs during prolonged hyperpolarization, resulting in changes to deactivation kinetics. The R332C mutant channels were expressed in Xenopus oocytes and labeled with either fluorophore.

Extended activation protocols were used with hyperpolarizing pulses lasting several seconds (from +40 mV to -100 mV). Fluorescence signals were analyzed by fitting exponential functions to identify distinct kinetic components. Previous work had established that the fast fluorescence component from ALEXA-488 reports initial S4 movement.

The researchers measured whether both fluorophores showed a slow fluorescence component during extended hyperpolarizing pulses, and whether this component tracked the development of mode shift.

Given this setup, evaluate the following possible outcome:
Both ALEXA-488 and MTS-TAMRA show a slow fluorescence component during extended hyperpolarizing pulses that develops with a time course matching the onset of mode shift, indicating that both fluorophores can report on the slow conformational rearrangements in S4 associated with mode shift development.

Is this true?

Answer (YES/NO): YES